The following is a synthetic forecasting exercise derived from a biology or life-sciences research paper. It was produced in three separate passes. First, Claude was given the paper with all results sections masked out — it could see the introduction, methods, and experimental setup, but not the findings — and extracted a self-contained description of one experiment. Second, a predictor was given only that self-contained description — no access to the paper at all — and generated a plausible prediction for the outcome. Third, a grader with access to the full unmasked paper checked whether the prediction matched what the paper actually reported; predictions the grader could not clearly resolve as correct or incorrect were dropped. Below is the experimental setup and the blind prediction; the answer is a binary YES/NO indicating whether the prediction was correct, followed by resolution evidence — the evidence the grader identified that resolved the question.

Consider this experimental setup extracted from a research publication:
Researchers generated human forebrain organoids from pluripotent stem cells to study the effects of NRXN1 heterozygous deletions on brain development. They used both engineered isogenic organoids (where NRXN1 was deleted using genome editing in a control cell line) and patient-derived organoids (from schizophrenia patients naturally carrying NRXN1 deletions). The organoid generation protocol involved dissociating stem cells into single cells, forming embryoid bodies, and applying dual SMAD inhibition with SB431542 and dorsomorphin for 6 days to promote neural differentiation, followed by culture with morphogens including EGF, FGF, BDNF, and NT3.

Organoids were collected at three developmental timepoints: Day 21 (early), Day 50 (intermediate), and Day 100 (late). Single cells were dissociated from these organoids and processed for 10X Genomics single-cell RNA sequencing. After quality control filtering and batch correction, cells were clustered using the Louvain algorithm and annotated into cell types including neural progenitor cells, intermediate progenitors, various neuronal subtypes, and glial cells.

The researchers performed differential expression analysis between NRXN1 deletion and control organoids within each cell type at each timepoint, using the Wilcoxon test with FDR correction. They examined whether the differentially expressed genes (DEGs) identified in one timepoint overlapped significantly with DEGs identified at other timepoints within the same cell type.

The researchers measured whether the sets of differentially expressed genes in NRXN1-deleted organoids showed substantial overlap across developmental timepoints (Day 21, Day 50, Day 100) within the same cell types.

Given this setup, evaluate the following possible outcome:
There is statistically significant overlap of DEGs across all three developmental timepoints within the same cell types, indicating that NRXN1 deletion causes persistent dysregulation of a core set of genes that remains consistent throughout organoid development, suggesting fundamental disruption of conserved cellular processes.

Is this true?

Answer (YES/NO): NO